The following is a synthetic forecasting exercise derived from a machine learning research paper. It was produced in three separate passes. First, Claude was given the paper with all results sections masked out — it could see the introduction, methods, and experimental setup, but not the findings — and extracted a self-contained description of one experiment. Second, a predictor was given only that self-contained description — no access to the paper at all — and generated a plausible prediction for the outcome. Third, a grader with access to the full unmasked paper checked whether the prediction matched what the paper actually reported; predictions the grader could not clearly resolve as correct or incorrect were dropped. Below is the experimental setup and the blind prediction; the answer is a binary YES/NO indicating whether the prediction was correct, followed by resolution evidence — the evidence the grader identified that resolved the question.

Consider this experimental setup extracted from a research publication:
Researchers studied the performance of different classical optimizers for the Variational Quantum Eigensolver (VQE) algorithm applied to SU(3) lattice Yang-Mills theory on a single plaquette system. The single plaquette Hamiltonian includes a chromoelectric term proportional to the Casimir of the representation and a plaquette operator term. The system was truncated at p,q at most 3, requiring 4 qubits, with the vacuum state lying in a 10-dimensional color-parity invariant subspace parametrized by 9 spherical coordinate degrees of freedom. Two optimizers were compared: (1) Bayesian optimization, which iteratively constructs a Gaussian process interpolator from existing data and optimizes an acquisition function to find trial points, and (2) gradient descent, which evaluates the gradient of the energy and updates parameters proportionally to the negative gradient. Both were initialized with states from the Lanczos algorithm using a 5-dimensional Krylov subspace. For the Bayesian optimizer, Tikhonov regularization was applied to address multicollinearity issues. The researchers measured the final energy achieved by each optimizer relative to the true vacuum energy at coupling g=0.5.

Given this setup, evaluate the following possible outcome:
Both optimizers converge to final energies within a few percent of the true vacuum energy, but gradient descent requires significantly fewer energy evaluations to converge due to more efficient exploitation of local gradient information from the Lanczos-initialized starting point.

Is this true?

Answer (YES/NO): NO